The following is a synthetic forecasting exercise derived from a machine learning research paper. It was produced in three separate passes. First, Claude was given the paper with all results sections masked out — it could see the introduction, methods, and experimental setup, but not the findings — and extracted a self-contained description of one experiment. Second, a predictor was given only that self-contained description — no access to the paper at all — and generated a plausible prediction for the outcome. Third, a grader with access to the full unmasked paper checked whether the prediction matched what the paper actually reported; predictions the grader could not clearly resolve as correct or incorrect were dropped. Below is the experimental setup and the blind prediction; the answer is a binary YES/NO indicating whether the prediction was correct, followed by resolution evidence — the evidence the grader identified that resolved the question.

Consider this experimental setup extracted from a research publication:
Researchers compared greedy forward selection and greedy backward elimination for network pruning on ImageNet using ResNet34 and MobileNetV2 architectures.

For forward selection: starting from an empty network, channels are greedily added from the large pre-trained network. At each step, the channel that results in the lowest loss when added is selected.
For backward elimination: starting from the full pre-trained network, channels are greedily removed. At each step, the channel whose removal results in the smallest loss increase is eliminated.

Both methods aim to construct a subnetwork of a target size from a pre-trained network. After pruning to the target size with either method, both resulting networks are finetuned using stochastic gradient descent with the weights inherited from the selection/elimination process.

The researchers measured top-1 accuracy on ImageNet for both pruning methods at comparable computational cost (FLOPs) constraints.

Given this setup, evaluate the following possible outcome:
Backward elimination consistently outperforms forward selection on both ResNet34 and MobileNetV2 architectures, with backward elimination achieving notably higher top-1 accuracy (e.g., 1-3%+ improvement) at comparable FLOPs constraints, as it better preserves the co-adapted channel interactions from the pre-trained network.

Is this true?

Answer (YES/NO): NO